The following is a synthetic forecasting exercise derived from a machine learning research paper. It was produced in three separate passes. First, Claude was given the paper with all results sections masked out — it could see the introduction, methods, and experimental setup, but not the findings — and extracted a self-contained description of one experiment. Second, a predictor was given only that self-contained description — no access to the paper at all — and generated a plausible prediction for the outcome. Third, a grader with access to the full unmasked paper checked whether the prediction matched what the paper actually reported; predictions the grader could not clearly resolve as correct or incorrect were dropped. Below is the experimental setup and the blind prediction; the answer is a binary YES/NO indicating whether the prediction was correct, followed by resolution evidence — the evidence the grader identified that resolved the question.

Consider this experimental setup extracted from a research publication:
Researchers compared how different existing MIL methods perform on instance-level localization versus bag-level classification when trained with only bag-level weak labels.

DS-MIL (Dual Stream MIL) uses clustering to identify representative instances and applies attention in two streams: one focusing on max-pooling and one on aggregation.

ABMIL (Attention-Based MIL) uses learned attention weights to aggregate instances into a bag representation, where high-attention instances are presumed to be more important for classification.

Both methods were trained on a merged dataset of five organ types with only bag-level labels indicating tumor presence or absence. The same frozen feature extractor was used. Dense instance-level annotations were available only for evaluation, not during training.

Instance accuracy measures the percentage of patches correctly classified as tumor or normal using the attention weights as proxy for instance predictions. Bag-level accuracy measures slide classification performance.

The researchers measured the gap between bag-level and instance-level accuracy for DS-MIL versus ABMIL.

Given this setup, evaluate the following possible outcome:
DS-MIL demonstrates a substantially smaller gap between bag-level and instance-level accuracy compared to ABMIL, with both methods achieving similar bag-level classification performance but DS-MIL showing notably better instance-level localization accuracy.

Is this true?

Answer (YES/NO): NO